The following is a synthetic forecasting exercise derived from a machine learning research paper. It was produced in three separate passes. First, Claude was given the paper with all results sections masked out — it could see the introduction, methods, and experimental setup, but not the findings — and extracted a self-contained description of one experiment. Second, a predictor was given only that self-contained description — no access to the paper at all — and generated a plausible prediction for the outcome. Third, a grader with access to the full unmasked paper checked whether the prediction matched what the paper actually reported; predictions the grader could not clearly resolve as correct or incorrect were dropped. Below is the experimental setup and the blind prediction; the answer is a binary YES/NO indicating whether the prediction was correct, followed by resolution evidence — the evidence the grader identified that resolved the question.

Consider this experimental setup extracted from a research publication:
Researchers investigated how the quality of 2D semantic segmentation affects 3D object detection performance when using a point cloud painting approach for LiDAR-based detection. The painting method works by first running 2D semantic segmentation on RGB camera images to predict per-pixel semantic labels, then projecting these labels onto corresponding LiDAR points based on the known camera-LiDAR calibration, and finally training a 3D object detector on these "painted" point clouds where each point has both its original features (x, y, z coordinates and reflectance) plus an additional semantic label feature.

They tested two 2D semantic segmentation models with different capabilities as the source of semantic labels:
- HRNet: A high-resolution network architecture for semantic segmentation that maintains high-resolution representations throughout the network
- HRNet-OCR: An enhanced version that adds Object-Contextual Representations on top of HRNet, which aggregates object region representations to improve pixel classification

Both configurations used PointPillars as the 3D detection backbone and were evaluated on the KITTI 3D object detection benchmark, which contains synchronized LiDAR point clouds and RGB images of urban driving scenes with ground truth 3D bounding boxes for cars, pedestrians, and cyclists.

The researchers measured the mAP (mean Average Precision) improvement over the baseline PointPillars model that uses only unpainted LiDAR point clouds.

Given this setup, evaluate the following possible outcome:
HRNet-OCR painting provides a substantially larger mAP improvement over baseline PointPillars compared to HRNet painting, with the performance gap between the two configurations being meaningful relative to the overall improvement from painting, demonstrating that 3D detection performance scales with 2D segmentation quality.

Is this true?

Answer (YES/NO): YES